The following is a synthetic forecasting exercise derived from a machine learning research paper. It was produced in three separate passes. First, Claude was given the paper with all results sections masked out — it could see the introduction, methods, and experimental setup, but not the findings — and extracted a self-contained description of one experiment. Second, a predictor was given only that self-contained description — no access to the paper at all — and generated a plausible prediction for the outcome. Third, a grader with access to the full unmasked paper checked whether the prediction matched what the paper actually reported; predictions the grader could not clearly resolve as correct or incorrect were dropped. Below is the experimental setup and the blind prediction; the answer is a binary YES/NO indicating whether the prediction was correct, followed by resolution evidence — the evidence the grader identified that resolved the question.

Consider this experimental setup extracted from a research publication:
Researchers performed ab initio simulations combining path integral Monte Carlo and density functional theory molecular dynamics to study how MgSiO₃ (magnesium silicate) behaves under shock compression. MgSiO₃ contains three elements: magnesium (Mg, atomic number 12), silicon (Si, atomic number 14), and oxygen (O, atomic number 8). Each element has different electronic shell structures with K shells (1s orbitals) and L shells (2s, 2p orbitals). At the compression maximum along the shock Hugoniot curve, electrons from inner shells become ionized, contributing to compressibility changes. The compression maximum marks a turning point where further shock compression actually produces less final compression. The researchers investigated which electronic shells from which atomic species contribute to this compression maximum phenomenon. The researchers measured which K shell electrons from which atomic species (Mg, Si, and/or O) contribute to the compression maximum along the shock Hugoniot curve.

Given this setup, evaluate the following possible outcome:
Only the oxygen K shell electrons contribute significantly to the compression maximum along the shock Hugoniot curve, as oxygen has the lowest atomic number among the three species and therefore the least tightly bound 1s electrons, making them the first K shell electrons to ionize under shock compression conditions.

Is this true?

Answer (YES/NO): NO